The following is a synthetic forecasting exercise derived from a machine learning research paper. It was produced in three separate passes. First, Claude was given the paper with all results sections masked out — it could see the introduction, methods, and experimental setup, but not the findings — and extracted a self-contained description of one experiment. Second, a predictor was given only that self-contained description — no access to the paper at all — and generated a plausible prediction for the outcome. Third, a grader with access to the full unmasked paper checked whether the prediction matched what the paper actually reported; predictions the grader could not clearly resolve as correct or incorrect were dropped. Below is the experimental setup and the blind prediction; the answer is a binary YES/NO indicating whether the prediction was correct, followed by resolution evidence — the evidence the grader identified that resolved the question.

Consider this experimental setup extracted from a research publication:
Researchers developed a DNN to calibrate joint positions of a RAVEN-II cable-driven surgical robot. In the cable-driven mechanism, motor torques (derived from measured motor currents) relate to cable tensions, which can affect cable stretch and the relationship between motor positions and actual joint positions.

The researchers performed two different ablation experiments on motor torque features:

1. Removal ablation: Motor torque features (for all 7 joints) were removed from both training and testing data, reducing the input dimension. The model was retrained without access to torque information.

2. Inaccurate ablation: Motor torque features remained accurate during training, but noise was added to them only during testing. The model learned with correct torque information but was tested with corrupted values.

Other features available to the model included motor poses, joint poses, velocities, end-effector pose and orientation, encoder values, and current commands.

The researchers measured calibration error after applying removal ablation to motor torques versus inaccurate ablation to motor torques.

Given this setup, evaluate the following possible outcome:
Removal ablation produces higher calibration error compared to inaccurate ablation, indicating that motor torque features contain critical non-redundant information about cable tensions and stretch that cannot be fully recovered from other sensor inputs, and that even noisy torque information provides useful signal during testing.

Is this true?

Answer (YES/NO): YES